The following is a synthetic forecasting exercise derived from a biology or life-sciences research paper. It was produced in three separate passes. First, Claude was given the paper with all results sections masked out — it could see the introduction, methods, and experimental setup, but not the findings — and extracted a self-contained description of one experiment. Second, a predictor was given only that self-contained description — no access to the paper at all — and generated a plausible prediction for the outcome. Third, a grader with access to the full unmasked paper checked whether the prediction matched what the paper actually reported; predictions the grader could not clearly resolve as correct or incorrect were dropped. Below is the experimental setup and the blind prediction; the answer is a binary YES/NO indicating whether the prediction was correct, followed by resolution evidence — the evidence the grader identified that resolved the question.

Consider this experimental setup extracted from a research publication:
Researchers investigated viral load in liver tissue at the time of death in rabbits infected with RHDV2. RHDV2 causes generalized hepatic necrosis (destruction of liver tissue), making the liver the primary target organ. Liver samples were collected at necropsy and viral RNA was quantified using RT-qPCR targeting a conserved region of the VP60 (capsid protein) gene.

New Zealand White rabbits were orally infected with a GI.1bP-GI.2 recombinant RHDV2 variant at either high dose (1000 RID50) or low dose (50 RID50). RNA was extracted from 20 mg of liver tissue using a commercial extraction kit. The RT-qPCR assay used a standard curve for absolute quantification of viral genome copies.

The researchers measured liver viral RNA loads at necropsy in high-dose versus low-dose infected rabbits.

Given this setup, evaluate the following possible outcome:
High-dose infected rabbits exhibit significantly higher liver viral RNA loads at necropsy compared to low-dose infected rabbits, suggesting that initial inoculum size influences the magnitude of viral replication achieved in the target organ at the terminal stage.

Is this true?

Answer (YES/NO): NO